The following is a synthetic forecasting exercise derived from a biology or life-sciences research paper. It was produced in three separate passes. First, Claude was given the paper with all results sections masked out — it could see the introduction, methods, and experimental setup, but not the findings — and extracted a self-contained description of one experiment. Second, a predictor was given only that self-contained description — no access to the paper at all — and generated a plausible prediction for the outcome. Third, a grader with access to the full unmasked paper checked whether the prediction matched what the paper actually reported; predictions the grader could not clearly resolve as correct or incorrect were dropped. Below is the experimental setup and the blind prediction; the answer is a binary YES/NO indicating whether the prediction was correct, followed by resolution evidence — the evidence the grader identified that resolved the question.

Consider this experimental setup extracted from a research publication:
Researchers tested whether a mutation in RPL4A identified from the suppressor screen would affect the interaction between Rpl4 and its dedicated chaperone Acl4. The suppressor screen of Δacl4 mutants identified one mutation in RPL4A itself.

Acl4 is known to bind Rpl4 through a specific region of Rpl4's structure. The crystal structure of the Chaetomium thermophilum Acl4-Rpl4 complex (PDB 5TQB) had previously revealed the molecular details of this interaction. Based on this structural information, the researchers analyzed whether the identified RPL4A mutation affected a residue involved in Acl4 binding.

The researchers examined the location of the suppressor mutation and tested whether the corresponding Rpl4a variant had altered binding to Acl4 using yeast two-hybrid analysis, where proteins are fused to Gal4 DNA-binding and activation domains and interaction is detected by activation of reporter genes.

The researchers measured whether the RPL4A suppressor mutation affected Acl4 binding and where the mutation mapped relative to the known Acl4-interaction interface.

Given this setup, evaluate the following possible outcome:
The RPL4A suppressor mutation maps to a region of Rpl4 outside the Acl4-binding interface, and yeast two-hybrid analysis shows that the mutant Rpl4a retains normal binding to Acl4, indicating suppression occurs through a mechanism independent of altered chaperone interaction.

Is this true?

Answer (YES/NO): NO